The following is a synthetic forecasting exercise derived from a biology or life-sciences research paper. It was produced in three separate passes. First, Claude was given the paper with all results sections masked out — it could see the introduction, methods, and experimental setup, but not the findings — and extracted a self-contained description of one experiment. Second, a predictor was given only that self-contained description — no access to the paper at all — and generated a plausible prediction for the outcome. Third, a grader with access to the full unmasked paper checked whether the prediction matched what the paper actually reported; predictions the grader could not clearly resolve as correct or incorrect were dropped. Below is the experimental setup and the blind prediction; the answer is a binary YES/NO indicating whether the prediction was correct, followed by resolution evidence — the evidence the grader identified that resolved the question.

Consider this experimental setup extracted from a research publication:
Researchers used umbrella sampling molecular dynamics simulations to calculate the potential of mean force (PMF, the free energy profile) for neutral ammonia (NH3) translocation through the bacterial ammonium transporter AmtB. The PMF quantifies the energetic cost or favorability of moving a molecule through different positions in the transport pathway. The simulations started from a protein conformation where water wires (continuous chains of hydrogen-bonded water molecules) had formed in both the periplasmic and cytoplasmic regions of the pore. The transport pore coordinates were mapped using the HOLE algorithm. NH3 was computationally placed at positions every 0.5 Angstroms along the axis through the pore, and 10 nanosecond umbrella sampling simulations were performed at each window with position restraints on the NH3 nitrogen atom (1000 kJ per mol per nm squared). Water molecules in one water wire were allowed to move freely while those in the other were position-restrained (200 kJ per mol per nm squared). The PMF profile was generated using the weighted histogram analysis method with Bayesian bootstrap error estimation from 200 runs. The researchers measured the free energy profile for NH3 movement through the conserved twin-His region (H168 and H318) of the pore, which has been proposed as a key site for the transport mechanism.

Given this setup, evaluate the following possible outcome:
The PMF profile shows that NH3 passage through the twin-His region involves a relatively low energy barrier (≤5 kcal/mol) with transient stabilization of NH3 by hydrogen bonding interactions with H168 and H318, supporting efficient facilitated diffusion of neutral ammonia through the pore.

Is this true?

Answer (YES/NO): NO